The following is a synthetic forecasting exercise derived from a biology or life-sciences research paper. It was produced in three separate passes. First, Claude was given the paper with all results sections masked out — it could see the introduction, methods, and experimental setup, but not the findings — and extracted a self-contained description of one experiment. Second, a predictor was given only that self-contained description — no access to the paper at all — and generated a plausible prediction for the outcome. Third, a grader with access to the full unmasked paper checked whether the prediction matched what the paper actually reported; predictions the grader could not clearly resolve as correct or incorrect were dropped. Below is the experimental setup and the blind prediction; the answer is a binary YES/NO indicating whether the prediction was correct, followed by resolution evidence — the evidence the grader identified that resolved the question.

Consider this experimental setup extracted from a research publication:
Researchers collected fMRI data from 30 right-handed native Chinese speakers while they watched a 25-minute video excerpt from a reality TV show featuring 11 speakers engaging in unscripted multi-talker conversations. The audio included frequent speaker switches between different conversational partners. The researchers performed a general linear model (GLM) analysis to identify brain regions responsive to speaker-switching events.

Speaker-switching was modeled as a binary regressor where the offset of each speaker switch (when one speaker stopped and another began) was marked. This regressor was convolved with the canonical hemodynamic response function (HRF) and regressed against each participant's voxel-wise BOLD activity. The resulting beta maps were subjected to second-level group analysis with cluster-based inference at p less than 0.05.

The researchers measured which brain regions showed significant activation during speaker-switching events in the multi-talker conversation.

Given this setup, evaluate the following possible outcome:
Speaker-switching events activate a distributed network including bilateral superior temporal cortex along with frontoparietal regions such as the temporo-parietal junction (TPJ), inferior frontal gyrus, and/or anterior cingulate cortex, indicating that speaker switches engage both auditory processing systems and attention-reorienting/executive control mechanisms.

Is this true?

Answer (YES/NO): NO